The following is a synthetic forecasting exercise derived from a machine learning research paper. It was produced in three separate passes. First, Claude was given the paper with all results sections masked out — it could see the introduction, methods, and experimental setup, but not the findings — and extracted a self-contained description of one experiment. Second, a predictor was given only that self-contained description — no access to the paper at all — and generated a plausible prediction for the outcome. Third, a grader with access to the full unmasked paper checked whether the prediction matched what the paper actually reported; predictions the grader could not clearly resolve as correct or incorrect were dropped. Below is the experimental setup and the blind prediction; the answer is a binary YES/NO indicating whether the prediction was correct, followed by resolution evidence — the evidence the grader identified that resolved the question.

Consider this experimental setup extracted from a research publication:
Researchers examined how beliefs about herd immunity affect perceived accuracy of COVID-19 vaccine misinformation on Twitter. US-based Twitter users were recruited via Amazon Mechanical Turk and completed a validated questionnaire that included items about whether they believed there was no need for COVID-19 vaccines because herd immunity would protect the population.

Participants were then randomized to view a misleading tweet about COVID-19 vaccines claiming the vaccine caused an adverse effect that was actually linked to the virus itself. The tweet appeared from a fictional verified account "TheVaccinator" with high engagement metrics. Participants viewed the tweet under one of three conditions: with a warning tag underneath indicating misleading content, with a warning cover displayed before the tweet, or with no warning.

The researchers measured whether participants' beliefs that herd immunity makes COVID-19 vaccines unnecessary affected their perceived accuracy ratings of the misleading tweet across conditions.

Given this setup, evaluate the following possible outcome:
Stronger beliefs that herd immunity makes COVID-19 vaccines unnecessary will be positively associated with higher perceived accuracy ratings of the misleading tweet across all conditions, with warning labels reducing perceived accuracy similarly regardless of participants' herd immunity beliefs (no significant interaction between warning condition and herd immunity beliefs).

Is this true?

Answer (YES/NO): NO